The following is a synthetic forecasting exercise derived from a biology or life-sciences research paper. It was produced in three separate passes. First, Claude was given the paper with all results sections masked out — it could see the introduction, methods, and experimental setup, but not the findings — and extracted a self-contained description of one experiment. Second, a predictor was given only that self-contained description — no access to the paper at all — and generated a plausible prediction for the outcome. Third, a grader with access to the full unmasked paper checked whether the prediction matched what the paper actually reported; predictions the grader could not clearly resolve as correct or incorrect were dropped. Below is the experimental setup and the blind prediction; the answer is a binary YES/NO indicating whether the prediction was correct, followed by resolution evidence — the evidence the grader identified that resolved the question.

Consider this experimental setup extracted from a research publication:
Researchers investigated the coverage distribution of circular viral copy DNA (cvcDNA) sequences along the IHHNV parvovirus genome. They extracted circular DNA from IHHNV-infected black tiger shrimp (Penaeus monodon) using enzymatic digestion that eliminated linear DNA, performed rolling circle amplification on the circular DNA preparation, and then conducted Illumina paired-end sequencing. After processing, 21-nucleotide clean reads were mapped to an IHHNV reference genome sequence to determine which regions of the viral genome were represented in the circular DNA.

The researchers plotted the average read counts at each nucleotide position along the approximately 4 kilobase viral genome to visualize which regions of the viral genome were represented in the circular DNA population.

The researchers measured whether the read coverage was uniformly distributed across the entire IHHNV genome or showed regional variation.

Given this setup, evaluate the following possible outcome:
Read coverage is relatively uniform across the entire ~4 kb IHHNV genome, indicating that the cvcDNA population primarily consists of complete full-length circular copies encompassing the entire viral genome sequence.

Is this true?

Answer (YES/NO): NO